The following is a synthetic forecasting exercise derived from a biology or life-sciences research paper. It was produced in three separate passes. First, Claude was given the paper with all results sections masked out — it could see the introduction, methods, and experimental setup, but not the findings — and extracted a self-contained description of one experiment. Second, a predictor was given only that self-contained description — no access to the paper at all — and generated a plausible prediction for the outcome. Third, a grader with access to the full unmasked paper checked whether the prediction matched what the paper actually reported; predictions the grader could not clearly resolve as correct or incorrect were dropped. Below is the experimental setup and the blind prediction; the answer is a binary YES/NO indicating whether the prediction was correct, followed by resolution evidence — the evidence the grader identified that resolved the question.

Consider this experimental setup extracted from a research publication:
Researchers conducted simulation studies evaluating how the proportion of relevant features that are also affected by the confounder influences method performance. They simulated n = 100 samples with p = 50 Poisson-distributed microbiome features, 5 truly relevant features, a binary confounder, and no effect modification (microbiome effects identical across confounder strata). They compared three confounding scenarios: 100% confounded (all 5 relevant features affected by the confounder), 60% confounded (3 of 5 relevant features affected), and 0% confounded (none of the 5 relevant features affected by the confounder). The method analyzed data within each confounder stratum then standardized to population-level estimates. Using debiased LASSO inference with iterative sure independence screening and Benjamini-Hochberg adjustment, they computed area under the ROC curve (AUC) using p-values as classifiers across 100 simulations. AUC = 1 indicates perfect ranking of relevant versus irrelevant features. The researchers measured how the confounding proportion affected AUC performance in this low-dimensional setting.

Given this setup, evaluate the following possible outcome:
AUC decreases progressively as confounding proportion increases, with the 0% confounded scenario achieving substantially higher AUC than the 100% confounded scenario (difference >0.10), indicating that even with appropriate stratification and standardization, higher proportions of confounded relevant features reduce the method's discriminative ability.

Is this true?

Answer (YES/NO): NO